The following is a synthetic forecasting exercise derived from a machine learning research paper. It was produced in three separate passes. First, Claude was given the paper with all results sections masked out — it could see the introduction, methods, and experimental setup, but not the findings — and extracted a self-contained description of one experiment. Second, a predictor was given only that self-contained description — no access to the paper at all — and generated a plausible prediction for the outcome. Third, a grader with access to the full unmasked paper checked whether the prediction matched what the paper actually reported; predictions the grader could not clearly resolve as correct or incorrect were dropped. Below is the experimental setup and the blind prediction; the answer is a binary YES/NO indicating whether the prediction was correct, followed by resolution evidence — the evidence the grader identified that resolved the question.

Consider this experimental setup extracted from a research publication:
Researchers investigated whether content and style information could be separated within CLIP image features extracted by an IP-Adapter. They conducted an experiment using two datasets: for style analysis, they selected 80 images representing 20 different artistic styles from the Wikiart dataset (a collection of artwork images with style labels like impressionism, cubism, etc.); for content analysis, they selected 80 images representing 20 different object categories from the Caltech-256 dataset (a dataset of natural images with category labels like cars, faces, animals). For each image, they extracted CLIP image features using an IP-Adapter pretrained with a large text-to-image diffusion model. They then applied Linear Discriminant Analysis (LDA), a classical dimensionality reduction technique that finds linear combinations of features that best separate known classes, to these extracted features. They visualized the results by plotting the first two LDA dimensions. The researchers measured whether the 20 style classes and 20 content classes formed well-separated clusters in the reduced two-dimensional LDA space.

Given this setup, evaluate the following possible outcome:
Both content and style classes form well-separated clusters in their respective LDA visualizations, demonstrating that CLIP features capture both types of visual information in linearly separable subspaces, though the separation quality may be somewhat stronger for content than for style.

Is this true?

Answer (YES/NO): YES